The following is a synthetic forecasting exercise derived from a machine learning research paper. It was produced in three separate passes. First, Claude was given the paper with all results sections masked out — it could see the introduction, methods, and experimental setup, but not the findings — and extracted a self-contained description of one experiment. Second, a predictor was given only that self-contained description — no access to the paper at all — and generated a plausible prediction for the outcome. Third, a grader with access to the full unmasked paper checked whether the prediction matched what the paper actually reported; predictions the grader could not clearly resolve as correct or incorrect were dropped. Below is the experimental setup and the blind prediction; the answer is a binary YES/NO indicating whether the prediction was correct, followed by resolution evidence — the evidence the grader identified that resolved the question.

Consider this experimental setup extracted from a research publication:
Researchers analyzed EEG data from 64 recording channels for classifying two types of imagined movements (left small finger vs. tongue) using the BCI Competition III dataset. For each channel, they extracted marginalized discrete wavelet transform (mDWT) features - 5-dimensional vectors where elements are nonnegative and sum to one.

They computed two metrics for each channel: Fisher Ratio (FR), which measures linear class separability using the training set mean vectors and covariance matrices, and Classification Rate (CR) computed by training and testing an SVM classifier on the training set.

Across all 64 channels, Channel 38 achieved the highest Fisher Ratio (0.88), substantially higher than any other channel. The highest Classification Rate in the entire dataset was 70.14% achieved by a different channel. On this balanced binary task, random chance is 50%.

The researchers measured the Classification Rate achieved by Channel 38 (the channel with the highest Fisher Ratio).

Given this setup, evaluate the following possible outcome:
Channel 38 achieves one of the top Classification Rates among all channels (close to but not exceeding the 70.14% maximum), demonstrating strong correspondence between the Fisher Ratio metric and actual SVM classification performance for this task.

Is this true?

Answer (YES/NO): YES